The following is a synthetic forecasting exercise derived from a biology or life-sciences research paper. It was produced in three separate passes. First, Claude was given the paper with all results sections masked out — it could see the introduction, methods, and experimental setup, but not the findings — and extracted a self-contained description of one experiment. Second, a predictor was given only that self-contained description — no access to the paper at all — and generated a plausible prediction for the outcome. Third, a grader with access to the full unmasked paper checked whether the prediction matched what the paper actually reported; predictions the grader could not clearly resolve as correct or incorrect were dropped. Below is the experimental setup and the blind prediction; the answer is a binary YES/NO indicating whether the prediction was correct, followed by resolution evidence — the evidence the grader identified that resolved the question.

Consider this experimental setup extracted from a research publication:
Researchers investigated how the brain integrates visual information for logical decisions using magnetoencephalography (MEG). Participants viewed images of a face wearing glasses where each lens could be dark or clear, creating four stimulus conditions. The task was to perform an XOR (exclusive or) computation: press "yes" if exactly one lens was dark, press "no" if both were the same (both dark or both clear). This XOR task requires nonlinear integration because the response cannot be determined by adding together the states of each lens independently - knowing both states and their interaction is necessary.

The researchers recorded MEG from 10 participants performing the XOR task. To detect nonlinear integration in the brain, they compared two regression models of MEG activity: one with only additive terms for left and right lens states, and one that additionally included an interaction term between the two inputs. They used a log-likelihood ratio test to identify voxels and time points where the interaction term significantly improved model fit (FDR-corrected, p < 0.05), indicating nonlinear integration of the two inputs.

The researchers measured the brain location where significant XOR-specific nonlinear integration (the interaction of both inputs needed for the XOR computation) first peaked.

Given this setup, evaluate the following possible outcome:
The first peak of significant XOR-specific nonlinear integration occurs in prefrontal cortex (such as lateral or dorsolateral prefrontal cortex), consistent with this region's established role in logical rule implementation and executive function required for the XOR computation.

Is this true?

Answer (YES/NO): NO